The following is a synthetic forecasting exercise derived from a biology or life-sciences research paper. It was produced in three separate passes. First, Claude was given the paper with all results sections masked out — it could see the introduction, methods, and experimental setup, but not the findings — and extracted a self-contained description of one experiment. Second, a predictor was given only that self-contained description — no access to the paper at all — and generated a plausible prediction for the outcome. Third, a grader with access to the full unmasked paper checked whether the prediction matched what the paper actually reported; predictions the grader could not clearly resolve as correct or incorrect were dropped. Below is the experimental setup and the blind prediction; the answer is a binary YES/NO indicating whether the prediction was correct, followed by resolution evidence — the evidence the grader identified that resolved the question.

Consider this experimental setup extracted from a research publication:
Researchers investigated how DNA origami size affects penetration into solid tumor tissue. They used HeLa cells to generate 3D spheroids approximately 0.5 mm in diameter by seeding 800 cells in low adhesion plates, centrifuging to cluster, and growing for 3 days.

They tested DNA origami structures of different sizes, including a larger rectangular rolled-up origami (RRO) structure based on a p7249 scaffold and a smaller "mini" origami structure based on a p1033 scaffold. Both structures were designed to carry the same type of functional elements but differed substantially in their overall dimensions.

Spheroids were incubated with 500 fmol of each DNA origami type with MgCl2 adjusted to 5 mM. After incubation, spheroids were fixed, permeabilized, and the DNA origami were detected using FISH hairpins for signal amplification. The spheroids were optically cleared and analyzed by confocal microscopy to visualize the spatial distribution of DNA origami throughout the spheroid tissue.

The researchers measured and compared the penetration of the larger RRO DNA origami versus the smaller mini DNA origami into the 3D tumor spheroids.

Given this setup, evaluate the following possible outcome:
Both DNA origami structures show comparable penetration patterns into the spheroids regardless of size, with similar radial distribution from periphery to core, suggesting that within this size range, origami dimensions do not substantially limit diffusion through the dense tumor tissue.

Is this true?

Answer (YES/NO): NO